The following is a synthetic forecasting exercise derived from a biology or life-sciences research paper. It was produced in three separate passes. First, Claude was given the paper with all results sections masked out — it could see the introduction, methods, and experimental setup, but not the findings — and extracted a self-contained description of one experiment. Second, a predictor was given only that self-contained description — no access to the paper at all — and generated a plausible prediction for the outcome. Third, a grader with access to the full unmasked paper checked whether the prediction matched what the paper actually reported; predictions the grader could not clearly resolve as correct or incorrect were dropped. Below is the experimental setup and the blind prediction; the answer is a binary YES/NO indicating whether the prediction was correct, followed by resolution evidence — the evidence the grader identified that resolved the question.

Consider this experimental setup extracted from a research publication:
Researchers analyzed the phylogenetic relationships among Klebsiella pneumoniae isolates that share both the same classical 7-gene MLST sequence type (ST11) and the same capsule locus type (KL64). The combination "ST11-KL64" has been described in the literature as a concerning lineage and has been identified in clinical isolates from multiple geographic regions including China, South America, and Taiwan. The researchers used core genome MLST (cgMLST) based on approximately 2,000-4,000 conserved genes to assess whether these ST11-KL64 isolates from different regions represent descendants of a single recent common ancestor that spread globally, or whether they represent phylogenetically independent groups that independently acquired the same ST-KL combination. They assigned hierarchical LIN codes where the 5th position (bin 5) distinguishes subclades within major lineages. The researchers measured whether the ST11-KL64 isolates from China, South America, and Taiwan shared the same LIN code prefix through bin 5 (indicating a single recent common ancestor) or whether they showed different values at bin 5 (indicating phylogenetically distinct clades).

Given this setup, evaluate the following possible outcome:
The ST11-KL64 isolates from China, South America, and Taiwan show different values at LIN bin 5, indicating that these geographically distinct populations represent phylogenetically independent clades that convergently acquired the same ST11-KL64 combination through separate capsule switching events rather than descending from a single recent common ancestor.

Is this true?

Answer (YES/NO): NO